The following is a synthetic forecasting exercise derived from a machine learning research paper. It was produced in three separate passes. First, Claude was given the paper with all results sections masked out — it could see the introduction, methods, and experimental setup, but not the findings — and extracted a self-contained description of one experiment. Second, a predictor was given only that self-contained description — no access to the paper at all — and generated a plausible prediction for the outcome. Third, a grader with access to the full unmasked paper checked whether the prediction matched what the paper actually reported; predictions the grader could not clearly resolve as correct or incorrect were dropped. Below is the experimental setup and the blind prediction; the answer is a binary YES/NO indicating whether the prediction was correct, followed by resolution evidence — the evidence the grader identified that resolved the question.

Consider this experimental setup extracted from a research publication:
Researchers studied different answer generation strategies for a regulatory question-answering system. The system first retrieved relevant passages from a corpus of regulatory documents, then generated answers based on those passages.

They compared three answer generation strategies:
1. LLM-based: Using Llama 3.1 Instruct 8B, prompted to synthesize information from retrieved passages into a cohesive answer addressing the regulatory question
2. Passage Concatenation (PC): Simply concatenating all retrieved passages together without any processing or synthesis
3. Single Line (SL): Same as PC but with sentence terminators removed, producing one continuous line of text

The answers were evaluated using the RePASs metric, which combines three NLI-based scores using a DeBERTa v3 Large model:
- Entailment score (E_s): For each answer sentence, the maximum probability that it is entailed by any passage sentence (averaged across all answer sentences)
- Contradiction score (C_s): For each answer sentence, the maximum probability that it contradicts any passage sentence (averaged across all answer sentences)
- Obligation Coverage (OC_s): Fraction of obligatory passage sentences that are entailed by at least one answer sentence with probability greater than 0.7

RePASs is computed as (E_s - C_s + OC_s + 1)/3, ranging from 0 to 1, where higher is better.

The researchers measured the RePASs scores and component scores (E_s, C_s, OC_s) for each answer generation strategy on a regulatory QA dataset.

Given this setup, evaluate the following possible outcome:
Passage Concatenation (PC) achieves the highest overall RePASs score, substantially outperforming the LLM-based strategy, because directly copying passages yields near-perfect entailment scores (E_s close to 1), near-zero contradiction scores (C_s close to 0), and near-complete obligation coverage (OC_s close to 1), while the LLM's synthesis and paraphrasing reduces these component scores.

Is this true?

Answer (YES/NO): YES